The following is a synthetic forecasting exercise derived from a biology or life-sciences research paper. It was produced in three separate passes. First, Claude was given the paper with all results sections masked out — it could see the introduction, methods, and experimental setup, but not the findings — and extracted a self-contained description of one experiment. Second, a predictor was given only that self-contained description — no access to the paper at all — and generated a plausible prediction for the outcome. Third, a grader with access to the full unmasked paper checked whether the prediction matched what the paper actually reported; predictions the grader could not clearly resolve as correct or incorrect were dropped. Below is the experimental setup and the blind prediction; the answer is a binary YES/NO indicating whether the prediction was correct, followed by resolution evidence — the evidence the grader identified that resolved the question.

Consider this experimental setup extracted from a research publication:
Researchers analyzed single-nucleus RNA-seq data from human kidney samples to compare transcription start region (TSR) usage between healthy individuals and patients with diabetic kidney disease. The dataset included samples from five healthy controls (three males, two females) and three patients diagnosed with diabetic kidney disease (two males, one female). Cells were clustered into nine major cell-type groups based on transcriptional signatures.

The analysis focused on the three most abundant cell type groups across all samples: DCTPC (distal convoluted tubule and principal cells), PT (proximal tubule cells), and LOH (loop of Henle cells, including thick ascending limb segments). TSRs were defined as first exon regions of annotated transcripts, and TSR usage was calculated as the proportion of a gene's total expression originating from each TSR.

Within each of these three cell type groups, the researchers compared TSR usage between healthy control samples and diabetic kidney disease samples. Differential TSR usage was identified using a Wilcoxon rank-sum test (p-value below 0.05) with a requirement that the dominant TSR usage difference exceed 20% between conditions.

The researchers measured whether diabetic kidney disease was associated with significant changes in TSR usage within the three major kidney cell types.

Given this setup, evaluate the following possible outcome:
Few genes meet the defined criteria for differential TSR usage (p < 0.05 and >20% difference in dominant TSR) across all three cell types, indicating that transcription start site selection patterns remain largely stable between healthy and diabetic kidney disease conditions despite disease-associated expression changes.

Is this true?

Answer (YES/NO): NO